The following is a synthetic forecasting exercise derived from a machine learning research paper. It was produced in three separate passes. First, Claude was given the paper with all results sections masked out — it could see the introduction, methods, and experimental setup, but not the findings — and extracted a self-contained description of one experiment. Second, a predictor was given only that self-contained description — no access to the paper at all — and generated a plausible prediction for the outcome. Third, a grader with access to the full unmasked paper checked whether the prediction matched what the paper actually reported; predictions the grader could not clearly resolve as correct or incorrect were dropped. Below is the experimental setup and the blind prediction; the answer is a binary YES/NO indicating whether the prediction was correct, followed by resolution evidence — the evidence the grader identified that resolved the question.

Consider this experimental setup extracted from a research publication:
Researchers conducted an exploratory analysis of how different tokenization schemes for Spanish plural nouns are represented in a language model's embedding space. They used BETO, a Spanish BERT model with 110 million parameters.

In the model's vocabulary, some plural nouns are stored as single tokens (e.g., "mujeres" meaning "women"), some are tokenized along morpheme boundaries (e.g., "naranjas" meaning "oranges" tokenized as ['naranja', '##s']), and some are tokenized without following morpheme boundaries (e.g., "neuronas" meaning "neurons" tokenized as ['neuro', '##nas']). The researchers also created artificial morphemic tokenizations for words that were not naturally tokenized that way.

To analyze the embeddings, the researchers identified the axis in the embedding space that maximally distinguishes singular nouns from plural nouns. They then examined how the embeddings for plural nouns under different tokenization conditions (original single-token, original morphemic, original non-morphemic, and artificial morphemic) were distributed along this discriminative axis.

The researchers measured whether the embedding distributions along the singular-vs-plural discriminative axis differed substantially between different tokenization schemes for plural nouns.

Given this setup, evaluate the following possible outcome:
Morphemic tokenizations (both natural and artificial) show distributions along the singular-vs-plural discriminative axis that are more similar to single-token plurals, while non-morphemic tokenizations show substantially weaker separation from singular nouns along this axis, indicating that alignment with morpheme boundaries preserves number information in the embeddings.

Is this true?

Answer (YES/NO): NO